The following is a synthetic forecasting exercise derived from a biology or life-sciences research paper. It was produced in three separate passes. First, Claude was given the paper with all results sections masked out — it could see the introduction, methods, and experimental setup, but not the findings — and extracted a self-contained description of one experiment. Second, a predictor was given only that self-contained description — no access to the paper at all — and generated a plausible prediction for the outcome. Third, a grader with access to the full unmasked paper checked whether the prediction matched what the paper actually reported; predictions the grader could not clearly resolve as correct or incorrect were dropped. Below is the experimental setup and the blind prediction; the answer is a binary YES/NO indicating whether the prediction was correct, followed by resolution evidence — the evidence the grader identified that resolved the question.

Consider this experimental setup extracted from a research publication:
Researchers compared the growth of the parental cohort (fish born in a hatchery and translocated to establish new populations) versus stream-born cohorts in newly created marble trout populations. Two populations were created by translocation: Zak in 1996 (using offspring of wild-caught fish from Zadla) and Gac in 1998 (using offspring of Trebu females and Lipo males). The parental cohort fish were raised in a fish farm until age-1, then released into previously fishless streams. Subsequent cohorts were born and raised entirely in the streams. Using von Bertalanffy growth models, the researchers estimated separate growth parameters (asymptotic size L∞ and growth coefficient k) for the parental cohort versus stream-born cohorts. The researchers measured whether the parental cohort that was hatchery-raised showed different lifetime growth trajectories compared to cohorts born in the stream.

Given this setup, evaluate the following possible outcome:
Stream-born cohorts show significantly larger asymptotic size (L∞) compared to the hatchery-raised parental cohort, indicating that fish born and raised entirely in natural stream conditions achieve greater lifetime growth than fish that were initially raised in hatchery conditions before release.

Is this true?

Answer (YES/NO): NO